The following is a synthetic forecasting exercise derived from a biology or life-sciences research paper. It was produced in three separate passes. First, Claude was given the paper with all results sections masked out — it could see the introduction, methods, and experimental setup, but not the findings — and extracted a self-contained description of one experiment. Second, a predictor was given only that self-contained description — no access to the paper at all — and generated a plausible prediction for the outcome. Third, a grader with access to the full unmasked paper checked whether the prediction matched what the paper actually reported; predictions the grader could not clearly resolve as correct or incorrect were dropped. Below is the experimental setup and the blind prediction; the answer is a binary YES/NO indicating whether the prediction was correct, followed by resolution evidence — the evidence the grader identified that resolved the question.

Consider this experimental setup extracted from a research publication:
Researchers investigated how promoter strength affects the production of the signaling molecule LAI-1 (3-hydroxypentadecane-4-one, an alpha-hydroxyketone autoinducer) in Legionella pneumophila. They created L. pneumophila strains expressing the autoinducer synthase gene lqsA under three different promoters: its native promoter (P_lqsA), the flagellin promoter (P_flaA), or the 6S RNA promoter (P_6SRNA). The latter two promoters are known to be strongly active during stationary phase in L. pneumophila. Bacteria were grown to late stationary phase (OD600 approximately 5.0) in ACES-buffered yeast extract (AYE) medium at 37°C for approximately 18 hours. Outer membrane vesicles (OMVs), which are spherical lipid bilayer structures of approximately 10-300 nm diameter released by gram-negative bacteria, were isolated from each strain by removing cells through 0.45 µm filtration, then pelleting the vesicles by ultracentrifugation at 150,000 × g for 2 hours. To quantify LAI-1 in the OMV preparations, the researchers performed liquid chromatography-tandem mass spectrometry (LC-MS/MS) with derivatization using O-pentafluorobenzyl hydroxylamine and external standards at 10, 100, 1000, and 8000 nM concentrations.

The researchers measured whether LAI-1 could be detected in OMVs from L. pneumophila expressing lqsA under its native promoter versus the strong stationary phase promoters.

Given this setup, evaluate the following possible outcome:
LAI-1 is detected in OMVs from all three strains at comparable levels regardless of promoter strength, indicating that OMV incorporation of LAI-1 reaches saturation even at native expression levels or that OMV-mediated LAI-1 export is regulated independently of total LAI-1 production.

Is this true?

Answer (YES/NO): NO